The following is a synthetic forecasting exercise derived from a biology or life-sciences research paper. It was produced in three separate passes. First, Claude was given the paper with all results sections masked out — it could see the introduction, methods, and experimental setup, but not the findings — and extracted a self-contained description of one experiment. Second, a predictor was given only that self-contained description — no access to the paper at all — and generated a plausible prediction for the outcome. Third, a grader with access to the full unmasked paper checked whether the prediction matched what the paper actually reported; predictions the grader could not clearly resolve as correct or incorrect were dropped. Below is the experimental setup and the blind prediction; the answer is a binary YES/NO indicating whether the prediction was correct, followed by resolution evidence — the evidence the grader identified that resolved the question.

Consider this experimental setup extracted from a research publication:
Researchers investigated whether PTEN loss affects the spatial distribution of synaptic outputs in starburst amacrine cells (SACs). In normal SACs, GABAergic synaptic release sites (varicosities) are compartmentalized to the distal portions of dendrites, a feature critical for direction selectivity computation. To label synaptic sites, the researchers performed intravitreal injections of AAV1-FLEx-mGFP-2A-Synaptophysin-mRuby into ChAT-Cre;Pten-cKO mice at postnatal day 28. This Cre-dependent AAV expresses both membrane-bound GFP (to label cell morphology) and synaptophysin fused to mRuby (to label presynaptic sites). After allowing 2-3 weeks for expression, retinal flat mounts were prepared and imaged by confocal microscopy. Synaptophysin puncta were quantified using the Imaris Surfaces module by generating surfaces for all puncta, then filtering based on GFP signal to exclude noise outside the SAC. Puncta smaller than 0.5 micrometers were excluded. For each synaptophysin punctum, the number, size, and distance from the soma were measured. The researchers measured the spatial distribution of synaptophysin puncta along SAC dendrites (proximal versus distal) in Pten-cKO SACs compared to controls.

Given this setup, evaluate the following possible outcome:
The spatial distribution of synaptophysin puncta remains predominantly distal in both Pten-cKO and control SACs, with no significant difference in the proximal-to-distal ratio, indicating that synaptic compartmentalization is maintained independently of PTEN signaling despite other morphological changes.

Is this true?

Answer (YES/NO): YES